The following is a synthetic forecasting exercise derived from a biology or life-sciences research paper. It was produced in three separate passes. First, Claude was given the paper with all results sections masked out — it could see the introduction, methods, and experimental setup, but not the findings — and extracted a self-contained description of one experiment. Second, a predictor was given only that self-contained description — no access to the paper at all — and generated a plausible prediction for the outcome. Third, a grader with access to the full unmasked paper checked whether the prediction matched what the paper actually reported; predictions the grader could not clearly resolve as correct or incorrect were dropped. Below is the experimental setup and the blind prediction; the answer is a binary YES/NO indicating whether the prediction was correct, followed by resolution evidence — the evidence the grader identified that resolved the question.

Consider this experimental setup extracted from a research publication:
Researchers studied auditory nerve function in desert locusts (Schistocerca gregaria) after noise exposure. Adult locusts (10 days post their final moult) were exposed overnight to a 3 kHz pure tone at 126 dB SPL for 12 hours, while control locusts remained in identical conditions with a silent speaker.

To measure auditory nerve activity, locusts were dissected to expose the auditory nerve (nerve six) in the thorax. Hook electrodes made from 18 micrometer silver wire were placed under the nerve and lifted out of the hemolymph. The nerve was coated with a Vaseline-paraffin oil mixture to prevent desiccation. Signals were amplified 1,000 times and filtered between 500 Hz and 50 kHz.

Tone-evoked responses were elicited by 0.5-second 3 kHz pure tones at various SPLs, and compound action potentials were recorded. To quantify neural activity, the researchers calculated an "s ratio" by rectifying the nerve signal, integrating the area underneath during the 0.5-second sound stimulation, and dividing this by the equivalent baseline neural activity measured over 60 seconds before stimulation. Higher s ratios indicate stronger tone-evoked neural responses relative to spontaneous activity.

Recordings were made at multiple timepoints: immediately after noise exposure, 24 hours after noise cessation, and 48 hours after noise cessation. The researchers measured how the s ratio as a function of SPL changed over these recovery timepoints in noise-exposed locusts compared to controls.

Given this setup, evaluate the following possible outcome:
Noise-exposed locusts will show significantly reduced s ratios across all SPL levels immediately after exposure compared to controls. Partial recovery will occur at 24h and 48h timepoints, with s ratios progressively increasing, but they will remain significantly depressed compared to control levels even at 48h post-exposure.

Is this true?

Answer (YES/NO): NO